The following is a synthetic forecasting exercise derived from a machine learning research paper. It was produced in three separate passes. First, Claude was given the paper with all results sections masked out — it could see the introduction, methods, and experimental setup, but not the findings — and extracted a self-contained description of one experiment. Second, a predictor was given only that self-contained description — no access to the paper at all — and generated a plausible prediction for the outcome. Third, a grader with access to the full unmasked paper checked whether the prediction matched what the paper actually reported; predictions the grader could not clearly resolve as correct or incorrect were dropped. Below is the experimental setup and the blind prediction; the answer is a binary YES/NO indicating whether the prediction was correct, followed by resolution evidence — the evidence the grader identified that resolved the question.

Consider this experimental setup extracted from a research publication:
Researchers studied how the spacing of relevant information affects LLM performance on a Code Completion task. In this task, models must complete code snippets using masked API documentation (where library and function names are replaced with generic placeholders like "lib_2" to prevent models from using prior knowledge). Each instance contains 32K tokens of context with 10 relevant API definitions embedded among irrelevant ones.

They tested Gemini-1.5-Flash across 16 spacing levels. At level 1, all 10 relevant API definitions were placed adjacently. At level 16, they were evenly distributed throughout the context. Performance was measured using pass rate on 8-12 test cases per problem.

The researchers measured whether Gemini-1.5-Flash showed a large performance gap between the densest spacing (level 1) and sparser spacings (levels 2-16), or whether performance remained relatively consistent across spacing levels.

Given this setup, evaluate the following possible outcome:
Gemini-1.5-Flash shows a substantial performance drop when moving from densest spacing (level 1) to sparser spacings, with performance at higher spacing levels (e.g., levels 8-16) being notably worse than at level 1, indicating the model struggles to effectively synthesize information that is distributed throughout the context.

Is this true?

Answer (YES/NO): YES